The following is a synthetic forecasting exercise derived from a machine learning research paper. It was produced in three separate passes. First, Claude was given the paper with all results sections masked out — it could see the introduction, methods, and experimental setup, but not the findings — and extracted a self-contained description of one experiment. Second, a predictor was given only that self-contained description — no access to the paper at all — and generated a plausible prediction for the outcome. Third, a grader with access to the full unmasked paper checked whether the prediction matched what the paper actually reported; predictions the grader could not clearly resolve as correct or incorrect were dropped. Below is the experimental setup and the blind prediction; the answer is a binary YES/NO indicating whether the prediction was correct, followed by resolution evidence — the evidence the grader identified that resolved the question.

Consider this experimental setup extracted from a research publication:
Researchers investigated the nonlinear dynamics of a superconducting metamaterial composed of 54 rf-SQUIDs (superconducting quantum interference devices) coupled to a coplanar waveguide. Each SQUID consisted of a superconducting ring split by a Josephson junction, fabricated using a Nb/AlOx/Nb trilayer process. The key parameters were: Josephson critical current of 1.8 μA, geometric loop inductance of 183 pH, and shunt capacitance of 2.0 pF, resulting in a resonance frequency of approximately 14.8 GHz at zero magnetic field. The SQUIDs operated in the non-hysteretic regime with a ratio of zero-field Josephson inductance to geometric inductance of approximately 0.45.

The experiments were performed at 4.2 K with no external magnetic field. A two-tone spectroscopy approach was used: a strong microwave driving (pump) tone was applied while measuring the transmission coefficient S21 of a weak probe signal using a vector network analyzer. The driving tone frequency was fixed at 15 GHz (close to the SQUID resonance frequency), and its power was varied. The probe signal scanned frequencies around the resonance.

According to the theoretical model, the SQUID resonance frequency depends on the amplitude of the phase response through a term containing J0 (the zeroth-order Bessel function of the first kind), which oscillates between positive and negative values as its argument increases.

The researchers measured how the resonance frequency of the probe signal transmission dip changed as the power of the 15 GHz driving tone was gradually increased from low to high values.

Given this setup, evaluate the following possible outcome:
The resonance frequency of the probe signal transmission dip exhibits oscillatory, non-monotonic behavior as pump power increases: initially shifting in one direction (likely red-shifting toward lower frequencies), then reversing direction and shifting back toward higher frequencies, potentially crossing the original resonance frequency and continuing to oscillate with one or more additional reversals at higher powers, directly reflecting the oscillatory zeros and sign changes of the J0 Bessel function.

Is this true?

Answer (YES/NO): YES